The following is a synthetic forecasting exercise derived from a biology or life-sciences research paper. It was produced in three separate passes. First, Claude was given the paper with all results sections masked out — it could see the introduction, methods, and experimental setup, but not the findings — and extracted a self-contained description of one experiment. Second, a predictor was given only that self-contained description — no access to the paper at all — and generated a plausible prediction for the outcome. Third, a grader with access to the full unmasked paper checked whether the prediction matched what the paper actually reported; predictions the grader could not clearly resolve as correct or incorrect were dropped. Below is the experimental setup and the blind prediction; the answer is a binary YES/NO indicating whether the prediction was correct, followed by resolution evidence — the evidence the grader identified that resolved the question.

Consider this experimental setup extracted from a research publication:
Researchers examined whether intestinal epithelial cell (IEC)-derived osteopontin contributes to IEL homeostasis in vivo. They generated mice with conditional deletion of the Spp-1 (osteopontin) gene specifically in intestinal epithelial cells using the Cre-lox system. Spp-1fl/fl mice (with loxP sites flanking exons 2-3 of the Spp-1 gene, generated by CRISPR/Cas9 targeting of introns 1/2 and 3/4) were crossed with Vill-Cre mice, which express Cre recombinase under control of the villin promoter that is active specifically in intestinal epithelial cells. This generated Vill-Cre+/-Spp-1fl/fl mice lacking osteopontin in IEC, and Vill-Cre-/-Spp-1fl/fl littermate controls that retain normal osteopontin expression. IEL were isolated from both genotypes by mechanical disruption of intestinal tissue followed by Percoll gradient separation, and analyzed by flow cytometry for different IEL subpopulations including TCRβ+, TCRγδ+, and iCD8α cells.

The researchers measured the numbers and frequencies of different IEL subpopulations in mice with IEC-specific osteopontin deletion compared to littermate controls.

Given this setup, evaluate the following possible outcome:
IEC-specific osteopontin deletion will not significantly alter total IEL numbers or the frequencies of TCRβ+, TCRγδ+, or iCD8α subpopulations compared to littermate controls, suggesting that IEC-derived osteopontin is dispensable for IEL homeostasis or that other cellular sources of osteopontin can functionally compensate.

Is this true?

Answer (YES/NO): YES